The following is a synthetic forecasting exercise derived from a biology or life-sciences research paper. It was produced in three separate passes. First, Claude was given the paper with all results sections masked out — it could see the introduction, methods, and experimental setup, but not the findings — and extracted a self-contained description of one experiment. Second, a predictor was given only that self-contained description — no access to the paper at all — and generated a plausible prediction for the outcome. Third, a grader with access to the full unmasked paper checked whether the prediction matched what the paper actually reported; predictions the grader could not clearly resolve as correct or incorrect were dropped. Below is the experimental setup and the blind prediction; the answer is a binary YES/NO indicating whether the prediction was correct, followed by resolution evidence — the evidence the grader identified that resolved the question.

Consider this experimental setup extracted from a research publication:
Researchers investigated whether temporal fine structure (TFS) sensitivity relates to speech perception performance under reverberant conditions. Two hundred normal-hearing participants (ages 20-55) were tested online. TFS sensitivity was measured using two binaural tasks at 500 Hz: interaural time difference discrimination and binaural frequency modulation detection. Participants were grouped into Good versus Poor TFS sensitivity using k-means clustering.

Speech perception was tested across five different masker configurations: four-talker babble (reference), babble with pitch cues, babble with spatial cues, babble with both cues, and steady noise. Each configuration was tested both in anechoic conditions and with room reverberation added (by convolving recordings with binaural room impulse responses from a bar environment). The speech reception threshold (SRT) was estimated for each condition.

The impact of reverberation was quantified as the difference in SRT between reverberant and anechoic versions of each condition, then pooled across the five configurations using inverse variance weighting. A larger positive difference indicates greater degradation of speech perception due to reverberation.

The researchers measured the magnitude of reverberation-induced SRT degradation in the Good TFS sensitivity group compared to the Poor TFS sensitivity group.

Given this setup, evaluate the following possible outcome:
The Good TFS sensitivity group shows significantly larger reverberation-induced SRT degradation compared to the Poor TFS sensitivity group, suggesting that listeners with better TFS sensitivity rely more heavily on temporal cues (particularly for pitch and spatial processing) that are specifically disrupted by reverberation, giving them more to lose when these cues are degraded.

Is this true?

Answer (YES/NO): NO